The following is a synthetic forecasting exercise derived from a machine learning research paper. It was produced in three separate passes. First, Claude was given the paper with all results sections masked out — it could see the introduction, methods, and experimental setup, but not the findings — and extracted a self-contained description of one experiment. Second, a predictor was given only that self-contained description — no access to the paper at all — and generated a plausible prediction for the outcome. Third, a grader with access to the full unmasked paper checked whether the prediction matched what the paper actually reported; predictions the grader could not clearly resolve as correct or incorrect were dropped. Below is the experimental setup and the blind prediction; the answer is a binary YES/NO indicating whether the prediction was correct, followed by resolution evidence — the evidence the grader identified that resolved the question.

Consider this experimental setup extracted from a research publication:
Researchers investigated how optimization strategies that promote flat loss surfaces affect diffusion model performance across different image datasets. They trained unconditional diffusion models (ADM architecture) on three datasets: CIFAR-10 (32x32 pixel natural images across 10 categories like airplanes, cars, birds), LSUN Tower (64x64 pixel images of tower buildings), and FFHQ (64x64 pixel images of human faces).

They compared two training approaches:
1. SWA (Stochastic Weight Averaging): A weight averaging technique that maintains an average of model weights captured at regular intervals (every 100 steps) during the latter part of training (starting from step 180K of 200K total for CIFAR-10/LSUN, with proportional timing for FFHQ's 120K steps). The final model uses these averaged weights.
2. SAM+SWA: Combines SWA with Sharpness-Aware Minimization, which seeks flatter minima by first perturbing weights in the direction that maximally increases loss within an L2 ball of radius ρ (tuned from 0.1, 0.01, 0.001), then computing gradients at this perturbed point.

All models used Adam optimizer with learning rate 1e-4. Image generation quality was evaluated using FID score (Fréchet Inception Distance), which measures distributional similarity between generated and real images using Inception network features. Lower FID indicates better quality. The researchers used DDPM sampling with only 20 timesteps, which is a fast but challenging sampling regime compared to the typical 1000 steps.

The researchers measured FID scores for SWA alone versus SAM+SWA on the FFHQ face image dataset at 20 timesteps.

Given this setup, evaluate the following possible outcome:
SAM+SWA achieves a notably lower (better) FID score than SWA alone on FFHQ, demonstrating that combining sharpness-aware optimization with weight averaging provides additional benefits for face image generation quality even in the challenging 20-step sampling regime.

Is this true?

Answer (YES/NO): NO